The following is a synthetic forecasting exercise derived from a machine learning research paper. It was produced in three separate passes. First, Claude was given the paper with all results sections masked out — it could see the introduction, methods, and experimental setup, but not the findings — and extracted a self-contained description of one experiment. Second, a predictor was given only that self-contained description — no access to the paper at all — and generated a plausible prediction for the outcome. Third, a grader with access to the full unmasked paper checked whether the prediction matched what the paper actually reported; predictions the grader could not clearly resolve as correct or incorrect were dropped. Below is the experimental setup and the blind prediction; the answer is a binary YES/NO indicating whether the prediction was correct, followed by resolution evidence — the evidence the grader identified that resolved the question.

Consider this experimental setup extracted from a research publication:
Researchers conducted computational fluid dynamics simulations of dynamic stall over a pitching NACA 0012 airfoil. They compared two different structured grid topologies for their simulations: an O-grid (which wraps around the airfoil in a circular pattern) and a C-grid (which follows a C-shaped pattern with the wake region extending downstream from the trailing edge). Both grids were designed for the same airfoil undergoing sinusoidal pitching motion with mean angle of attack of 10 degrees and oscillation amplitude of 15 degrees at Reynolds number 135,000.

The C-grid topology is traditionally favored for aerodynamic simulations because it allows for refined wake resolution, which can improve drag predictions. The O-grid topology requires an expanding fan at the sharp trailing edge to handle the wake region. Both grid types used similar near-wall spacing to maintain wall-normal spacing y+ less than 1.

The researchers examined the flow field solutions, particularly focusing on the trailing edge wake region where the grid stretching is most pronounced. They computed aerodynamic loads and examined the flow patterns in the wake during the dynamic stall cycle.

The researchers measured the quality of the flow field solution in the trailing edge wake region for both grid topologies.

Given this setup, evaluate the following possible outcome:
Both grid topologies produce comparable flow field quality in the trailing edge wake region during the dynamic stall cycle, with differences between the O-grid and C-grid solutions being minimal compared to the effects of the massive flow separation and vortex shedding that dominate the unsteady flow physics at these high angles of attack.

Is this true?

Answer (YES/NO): NO